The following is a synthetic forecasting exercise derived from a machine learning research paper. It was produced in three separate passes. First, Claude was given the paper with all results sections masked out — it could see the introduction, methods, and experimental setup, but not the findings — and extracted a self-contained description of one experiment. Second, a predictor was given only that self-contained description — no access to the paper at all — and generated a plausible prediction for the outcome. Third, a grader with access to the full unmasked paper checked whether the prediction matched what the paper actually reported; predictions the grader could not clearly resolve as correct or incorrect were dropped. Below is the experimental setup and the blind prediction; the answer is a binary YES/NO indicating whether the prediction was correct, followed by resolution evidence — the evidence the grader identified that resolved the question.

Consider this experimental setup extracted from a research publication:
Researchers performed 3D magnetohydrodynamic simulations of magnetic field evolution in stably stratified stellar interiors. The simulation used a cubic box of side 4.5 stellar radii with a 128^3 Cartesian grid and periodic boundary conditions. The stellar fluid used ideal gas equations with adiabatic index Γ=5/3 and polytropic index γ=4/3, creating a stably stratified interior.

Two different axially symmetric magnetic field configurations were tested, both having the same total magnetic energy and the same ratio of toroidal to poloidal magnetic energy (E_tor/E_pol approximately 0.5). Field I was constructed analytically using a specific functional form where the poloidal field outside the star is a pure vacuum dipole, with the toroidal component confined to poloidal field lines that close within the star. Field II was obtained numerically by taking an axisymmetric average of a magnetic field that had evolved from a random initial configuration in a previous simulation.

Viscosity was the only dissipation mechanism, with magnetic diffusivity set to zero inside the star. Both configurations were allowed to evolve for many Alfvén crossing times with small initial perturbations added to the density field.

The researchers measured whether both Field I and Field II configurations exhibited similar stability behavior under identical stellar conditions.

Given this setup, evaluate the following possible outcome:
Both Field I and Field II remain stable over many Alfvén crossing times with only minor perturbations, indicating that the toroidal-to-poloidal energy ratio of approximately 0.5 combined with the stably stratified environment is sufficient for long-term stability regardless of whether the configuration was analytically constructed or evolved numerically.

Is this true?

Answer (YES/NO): YES